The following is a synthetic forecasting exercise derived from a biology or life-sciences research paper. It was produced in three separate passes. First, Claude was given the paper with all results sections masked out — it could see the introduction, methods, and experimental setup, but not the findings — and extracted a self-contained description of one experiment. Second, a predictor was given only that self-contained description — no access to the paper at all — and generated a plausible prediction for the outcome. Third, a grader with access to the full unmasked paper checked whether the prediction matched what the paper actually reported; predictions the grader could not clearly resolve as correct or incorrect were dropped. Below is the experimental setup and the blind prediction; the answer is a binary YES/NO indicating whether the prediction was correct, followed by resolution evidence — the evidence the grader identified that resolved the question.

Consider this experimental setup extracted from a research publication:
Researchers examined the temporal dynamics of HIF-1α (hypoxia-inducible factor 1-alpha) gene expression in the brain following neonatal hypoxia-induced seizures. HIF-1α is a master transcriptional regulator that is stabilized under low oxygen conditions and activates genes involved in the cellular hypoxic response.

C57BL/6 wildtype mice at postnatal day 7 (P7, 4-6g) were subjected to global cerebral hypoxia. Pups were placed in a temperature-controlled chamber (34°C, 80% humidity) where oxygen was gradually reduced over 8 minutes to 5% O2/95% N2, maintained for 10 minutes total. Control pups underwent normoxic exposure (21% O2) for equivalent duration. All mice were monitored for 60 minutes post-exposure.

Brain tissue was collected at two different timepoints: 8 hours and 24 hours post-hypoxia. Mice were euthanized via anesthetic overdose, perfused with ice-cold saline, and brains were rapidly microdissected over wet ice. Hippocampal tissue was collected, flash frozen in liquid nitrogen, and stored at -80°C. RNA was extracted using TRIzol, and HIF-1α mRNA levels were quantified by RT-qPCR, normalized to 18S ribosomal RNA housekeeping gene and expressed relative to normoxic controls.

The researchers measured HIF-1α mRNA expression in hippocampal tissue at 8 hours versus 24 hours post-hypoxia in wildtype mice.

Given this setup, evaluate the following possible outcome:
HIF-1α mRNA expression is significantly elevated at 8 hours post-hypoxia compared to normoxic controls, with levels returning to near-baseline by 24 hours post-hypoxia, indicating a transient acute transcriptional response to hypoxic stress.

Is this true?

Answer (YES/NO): NO